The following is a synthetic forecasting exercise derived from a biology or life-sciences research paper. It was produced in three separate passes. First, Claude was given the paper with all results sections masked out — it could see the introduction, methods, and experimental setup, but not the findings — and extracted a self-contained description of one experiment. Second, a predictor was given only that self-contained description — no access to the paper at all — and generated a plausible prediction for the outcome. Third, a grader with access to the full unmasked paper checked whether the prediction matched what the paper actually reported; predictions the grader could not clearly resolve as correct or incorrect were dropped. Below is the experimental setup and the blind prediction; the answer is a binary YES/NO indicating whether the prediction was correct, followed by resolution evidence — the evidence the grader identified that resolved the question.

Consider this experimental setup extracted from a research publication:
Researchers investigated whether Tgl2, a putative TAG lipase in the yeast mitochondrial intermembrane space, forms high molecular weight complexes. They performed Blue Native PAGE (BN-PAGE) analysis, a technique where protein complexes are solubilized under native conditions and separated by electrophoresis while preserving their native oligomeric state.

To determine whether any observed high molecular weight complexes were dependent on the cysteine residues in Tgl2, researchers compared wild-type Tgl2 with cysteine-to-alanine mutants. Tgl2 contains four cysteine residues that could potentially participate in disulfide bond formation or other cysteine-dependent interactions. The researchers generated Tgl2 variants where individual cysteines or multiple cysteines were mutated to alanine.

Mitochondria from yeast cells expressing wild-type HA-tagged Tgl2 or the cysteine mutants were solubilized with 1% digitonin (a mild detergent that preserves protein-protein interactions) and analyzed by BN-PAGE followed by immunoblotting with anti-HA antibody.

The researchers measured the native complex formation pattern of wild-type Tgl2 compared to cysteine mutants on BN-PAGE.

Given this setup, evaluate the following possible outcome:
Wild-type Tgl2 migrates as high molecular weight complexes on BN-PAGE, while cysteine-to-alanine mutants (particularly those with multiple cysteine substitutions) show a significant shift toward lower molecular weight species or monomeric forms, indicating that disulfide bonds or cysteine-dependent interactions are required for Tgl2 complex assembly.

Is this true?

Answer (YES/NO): NO